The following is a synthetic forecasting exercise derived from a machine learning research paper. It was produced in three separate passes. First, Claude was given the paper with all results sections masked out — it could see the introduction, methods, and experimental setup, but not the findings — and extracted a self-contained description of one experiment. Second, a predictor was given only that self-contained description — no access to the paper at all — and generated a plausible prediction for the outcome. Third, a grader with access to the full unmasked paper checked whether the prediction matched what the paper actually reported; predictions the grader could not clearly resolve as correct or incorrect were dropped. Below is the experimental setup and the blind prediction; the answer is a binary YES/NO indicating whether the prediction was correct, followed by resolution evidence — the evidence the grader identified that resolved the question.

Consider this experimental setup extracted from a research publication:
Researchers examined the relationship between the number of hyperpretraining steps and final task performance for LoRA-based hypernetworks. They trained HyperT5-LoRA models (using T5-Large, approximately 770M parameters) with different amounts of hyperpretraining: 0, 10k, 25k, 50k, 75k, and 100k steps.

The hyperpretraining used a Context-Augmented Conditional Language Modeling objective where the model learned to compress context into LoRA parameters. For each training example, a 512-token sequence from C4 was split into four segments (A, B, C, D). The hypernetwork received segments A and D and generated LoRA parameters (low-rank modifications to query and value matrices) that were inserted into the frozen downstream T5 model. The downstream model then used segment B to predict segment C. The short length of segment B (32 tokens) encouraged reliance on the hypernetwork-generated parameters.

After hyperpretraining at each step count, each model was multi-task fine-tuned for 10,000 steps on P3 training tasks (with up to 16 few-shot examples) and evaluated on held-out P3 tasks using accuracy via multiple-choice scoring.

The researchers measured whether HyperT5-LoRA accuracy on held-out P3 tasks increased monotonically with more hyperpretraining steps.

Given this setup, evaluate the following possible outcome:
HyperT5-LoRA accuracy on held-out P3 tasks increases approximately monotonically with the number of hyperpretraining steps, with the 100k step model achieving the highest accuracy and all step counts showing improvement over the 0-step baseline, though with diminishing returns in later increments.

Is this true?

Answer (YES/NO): NO